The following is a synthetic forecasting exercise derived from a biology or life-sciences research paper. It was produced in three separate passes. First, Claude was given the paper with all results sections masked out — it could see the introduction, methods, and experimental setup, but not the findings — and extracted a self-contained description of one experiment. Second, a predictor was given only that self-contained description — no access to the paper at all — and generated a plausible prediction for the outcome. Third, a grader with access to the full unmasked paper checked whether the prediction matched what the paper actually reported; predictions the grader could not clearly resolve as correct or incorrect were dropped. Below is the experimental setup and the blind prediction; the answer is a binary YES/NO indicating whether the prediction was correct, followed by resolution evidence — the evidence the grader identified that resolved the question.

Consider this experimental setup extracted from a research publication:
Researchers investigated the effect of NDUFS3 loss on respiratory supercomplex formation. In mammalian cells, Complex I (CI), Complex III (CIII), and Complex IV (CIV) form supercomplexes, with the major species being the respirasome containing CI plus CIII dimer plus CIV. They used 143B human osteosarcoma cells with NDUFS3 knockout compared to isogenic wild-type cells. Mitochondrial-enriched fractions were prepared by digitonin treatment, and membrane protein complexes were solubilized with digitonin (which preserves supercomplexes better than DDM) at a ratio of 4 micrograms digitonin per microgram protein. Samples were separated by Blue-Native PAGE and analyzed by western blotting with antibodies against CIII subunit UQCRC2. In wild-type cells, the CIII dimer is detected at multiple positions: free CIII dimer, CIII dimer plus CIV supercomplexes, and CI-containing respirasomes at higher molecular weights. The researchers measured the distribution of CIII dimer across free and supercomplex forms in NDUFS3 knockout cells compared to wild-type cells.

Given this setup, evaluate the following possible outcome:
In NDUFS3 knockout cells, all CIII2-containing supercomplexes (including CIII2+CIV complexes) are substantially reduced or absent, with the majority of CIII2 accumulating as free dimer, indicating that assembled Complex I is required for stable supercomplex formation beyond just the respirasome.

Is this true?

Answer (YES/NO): NO